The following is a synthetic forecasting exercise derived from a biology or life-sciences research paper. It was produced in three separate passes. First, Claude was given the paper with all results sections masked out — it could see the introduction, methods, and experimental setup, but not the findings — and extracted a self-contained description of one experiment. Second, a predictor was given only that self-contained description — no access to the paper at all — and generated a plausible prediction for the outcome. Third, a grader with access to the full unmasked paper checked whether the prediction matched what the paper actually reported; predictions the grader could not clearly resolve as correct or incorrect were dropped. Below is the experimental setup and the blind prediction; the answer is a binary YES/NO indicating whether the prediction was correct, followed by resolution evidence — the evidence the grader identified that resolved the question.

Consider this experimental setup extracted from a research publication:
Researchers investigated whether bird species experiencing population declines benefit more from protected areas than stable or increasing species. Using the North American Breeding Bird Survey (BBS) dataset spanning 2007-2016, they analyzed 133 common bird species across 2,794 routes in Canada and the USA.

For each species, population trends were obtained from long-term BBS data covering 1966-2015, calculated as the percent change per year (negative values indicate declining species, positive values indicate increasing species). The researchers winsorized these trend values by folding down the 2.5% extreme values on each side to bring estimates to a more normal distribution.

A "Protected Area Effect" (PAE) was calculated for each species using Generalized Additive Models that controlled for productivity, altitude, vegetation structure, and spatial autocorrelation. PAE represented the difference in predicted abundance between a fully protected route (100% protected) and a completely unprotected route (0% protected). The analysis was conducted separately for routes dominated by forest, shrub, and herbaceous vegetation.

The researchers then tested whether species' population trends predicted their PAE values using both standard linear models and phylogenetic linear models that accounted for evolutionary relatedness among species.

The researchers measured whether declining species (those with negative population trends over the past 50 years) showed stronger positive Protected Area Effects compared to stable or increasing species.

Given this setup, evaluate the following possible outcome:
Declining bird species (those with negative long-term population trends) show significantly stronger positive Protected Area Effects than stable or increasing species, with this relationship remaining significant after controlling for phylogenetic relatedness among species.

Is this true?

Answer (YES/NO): NO